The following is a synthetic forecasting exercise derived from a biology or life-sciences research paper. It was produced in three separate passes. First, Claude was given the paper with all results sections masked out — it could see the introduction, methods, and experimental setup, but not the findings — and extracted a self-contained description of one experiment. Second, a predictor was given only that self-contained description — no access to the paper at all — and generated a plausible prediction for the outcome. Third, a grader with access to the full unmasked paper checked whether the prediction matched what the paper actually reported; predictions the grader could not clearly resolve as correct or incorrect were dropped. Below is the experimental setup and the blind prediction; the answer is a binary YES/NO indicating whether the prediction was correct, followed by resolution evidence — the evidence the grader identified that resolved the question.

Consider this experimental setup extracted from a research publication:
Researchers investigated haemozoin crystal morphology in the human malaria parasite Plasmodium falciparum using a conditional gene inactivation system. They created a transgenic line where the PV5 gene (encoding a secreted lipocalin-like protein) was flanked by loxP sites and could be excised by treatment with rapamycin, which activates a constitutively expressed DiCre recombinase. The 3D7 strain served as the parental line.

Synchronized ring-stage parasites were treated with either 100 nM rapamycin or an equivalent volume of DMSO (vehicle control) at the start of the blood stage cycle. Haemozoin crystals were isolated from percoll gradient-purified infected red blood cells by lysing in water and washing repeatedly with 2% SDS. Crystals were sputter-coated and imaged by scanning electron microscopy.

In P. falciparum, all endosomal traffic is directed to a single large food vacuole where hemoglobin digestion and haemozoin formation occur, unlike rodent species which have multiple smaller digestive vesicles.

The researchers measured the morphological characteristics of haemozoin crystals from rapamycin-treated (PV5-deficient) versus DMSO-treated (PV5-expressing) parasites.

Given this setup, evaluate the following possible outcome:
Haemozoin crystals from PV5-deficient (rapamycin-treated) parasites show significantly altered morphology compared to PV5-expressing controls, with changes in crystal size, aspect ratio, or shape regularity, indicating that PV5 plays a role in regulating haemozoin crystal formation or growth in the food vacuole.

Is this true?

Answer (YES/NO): YES